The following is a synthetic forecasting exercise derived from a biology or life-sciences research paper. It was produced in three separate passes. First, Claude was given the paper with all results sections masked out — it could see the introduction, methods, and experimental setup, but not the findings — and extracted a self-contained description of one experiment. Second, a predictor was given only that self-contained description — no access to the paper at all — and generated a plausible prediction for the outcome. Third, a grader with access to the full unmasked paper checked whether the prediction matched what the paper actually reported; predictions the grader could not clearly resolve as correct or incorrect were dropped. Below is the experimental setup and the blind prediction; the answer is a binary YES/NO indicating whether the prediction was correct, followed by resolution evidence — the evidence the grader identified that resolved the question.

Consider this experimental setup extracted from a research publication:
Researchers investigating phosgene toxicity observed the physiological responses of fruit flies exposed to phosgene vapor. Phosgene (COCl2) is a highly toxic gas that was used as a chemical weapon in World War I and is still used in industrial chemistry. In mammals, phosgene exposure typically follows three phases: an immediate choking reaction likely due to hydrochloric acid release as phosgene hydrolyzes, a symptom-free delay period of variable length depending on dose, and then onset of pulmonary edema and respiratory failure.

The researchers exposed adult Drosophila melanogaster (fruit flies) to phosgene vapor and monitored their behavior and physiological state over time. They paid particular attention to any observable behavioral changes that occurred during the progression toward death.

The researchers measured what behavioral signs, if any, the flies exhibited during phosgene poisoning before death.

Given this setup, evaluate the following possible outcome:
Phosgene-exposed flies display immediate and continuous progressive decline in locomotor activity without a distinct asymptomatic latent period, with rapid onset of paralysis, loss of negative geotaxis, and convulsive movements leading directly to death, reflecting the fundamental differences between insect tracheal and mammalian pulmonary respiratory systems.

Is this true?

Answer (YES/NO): NO